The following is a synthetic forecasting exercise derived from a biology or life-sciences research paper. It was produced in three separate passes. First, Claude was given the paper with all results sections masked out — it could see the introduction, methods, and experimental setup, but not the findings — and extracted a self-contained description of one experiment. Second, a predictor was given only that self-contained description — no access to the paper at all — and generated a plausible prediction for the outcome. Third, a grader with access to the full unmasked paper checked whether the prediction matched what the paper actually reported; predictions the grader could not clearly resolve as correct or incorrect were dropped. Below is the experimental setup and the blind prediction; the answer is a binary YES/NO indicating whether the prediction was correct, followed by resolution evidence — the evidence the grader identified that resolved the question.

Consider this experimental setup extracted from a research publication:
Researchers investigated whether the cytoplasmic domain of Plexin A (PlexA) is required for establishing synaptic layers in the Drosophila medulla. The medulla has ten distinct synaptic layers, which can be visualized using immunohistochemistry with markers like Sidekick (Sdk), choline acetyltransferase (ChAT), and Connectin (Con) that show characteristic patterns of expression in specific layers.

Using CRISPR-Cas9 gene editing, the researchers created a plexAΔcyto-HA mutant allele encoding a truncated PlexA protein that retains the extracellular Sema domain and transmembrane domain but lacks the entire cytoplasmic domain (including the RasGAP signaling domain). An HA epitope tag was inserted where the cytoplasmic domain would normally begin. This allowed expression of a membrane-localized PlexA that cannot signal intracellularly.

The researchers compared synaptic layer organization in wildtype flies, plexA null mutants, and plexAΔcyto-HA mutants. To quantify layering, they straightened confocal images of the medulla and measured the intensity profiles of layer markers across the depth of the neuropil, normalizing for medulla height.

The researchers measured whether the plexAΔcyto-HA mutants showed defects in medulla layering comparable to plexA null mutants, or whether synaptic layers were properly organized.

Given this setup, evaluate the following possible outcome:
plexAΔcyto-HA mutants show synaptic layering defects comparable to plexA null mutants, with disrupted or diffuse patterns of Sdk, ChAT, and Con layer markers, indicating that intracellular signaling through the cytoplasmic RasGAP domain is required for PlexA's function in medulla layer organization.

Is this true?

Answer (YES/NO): NO